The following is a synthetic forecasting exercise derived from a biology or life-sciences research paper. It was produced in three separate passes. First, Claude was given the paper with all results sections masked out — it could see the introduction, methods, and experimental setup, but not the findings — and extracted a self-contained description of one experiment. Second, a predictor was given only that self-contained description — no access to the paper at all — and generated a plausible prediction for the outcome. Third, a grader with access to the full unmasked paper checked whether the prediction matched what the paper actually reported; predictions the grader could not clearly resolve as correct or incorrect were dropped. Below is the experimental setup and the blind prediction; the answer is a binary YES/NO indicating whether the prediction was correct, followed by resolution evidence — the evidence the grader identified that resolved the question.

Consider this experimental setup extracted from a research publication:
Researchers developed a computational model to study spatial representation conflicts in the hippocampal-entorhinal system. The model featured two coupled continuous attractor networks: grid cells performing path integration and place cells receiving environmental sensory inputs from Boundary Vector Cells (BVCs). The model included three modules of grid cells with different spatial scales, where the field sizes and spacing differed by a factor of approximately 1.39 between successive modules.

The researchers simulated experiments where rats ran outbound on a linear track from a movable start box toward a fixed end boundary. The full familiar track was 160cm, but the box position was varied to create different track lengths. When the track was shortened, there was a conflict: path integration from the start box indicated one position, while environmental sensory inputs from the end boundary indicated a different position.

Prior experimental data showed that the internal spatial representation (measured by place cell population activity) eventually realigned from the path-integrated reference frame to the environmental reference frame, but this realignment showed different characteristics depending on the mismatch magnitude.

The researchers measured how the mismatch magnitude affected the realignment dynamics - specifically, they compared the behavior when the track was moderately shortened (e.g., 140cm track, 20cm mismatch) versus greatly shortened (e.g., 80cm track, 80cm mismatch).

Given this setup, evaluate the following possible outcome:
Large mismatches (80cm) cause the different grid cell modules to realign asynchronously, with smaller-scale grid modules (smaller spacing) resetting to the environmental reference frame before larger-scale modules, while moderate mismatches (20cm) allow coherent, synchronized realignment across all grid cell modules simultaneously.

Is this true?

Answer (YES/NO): NO